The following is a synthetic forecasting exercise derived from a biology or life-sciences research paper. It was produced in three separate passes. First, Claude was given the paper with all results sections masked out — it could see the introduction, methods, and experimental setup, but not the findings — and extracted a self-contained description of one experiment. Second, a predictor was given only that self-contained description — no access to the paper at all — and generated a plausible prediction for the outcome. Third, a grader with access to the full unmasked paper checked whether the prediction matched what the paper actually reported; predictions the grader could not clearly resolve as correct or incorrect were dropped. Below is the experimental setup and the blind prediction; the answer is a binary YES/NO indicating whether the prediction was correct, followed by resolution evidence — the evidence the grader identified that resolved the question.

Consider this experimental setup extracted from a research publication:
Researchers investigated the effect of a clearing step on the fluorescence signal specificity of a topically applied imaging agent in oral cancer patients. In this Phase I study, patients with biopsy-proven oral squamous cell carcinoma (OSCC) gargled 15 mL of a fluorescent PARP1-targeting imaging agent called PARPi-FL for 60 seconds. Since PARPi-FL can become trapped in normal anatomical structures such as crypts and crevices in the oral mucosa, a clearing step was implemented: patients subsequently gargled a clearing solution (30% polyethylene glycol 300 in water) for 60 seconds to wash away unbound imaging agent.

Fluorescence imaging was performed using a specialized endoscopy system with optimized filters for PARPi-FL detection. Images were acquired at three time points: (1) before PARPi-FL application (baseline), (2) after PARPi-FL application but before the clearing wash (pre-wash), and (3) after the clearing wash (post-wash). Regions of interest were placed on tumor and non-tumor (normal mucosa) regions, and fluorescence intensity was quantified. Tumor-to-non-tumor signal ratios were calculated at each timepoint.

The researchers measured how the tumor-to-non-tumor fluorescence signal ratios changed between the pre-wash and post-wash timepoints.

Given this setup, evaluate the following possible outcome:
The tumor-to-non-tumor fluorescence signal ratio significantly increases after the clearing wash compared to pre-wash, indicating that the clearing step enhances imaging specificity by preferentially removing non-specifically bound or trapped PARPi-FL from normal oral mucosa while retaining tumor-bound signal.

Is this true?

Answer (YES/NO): YES